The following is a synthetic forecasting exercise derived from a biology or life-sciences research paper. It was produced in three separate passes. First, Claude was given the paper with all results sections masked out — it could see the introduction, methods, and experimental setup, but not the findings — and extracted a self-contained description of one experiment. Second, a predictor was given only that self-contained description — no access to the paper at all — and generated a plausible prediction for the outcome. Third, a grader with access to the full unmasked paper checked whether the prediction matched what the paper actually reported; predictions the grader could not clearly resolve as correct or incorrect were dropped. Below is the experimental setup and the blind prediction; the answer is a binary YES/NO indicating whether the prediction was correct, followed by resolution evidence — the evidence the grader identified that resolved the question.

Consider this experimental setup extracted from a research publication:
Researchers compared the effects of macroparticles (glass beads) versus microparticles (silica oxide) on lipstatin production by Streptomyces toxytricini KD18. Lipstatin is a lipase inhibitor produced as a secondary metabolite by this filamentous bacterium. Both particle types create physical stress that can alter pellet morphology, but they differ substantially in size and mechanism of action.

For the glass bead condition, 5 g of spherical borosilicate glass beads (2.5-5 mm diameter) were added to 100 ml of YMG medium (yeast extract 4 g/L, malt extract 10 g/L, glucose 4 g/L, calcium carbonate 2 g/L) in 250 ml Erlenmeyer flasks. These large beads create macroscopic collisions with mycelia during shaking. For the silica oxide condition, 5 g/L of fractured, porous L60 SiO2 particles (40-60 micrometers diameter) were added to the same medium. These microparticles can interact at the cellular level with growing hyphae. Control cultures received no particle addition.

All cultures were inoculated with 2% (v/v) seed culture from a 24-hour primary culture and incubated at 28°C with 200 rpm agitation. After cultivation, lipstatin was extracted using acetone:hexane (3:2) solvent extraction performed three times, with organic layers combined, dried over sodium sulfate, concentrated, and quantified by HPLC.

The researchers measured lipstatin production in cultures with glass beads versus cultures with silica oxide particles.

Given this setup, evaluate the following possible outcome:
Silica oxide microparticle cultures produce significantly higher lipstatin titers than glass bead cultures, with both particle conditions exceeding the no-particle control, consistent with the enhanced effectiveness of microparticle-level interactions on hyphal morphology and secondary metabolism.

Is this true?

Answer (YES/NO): NO